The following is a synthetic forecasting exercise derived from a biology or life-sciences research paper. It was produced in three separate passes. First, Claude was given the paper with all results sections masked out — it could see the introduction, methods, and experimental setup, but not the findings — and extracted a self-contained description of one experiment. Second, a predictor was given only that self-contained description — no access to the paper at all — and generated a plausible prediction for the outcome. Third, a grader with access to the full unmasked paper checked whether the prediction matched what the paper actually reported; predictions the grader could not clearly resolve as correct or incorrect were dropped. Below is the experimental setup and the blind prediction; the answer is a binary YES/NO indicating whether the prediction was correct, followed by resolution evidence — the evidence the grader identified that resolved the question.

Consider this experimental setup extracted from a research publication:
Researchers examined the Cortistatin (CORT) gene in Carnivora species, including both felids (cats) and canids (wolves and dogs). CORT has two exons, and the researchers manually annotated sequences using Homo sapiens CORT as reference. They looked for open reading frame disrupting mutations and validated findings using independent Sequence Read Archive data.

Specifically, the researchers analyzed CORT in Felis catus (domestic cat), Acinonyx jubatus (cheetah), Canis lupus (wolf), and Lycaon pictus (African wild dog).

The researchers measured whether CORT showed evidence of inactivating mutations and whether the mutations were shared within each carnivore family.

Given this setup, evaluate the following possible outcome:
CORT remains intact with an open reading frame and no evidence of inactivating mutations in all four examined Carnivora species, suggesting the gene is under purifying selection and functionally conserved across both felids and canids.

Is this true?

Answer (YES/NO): NO